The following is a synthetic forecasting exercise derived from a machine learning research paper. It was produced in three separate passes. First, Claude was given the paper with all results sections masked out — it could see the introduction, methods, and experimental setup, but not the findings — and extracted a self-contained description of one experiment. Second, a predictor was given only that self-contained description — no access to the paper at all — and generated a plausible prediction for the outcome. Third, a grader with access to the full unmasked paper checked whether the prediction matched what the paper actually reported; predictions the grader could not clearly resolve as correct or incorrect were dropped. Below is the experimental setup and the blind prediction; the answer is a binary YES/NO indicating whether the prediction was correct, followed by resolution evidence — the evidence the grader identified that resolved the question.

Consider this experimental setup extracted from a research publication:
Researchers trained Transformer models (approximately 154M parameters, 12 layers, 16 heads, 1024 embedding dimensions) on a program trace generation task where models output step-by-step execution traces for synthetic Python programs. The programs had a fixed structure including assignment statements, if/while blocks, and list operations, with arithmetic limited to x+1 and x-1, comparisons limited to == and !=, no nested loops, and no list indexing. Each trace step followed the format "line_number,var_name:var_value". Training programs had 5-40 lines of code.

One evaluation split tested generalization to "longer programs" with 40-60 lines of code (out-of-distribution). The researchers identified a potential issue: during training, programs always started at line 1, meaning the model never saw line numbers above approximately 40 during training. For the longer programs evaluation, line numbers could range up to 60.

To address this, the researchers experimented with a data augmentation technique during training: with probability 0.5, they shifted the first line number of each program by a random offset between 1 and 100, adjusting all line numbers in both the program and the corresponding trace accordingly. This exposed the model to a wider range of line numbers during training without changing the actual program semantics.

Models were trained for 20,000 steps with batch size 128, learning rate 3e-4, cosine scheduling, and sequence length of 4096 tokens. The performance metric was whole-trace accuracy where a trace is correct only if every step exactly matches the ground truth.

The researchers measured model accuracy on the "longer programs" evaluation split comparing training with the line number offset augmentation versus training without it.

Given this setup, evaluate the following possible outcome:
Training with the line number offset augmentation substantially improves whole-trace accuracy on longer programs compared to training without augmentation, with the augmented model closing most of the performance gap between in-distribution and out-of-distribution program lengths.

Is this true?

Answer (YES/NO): NO